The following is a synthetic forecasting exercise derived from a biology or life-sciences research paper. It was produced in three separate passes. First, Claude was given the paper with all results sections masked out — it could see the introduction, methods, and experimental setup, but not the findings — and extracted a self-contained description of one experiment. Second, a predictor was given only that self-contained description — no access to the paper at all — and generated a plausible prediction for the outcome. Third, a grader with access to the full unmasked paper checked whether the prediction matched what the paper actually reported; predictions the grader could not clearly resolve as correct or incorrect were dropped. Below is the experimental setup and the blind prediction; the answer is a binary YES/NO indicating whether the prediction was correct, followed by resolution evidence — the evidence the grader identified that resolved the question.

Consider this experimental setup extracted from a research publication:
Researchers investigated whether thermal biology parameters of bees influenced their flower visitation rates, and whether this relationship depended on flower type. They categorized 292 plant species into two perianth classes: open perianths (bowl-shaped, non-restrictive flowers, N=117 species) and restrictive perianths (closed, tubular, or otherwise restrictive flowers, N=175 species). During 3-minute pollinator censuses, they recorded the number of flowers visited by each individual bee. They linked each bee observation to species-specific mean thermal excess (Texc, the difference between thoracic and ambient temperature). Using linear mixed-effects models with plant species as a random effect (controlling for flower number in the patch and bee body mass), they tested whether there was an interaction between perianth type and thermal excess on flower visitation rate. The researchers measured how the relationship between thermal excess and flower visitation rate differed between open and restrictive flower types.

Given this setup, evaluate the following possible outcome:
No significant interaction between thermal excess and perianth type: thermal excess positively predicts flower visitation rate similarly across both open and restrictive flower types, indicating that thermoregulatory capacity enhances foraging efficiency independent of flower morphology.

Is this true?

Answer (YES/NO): NO